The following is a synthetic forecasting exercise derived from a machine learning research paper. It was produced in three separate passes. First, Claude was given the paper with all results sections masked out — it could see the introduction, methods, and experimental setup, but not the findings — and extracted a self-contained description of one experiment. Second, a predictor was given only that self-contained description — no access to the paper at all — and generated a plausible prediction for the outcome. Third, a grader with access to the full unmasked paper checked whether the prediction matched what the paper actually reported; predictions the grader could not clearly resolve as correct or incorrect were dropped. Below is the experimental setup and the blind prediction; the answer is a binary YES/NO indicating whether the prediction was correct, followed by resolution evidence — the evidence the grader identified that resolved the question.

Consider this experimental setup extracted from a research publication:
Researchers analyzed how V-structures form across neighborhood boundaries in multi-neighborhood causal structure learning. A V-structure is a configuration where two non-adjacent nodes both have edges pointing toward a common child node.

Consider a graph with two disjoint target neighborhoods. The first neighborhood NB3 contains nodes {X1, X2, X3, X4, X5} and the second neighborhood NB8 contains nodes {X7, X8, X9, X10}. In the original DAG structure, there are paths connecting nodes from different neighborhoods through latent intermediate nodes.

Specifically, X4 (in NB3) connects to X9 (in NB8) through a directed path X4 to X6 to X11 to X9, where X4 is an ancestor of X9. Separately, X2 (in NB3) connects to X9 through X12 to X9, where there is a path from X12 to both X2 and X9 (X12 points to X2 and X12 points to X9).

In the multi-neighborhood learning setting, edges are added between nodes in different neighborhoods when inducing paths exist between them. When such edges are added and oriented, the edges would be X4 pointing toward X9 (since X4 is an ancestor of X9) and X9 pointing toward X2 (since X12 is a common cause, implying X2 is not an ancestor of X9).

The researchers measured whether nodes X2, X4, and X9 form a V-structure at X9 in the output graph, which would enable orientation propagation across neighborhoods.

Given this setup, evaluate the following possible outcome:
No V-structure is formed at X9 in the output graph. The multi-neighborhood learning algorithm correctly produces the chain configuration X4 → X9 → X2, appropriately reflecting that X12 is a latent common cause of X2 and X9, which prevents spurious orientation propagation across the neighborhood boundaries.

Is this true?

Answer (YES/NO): NO